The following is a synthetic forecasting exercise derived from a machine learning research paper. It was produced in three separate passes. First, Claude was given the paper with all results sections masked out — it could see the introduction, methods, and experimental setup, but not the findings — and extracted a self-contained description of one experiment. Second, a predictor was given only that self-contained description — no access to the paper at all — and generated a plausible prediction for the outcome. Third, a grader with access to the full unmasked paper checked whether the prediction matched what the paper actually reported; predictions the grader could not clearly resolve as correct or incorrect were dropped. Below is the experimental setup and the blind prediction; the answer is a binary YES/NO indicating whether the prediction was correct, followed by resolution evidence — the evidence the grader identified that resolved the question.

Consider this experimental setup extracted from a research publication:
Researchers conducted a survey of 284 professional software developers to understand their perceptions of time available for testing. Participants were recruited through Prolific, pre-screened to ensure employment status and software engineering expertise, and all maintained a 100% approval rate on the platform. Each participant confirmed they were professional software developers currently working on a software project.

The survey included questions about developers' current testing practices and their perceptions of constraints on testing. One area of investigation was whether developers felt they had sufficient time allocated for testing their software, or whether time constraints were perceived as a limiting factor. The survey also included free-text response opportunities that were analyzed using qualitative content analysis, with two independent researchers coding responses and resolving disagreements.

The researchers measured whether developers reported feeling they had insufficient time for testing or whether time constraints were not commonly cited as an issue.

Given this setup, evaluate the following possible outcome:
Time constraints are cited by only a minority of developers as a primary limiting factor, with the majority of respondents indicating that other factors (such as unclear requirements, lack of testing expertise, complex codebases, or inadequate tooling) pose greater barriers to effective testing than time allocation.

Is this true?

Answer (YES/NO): NO